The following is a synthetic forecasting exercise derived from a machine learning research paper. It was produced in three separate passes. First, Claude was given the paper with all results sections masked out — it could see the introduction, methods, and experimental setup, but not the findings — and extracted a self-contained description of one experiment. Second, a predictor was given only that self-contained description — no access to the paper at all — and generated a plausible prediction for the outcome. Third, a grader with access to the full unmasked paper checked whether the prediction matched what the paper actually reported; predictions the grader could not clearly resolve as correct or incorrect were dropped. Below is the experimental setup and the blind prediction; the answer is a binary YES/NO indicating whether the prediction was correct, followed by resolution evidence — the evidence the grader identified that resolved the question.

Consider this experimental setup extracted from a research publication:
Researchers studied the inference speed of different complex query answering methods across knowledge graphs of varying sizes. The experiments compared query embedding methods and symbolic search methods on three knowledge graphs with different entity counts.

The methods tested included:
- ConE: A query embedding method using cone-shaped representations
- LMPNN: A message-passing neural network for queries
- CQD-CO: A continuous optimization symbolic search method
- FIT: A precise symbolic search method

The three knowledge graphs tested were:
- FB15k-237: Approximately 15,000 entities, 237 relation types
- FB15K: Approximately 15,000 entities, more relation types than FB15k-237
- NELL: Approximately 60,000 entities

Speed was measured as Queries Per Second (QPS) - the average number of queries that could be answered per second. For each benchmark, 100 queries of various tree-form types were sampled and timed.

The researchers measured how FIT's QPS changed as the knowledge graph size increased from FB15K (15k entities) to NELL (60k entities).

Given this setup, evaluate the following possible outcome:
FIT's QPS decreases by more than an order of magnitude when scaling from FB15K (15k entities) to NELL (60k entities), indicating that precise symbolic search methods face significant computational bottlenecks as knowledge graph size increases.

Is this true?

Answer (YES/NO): NO